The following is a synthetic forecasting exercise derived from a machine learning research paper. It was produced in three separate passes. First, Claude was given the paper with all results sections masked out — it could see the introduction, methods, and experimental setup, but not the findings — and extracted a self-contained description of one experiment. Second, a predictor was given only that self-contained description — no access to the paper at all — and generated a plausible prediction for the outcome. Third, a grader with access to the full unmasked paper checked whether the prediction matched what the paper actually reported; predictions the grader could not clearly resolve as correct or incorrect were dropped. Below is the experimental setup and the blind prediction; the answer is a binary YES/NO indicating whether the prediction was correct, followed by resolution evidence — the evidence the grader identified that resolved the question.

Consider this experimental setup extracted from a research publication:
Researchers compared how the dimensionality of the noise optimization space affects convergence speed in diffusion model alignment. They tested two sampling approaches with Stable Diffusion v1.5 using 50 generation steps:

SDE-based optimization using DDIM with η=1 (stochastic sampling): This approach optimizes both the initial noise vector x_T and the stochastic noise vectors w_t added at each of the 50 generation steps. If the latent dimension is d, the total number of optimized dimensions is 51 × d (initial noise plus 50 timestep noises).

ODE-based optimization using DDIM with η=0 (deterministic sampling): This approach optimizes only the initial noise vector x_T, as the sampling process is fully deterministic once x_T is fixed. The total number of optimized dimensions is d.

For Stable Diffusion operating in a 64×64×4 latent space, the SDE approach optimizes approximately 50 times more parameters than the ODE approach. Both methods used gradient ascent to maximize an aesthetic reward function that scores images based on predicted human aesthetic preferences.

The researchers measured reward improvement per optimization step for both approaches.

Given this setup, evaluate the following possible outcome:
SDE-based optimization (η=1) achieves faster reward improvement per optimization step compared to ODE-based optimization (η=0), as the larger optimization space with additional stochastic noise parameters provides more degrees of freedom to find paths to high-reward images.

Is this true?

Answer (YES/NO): YES